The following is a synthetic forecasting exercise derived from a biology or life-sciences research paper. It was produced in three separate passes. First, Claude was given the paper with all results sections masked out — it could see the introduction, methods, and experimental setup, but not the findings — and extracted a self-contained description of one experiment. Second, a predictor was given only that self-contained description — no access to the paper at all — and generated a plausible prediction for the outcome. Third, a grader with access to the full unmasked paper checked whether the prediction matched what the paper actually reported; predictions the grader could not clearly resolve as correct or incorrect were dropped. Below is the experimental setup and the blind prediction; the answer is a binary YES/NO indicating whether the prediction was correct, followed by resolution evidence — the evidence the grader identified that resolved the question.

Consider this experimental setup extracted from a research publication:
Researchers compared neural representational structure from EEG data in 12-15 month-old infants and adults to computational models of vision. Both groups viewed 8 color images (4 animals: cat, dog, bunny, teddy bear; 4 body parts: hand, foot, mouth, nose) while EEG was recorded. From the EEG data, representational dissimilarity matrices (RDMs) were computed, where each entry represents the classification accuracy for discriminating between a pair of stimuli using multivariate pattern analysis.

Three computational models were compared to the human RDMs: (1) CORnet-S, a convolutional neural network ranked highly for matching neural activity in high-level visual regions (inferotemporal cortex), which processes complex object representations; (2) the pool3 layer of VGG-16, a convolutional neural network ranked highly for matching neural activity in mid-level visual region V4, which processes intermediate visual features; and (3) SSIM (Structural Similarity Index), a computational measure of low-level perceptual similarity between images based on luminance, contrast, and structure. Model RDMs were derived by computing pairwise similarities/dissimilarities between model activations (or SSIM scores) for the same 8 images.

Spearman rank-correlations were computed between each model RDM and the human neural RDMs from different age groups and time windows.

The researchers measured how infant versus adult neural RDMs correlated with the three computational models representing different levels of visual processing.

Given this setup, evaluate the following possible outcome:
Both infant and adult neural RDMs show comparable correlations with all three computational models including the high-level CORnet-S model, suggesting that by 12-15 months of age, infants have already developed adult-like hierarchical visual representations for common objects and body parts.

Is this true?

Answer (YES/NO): NO